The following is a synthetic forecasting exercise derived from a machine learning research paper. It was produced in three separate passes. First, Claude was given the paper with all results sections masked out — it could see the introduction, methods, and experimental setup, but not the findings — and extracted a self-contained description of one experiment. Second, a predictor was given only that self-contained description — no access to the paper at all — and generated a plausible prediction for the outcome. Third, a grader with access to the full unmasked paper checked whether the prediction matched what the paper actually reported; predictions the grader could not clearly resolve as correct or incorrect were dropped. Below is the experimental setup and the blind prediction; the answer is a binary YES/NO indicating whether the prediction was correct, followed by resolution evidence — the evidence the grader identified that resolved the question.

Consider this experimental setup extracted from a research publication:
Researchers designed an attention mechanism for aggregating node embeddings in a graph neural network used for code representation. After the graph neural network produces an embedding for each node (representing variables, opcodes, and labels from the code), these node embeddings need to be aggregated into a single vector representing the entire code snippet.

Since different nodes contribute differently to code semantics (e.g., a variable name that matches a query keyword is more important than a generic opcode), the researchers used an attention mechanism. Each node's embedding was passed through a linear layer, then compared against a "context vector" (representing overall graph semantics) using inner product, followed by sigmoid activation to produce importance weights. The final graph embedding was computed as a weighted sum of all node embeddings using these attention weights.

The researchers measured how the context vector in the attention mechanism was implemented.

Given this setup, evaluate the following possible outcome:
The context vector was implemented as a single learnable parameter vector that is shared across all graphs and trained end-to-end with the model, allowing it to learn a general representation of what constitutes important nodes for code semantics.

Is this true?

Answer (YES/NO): YES